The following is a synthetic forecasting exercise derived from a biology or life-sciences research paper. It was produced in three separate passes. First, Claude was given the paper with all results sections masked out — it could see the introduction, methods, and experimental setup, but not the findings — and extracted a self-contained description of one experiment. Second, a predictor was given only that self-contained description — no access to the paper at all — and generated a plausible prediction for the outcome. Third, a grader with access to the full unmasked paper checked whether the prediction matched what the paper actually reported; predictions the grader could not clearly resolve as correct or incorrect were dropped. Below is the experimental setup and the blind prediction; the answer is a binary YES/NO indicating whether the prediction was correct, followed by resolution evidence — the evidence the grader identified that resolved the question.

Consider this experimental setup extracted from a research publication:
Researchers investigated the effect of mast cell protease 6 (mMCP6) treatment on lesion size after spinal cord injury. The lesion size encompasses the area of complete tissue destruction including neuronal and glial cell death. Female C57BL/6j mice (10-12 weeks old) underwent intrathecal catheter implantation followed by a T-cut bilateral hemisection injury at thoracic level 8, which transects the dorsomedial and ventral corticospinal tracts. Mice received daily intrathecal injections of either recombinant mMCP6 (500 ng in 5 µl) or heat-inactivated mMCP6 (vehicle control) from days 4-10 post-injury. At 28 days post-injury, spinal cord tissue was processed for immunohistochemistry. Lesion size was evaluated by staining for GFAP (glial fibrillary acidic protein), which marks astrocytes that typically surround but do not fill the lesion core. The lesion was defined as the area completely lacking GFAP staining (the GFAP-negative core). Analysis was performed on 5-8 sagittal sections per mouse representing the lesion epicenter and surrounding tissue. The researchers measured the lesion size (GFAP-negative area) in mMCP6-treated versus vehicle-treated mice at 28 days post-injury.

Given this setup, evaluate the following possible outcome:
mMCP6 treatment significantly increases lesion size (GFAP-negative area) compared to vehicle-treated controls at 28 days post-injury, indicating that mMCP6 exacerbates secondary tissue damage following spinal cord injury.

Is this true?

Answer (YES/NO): NO